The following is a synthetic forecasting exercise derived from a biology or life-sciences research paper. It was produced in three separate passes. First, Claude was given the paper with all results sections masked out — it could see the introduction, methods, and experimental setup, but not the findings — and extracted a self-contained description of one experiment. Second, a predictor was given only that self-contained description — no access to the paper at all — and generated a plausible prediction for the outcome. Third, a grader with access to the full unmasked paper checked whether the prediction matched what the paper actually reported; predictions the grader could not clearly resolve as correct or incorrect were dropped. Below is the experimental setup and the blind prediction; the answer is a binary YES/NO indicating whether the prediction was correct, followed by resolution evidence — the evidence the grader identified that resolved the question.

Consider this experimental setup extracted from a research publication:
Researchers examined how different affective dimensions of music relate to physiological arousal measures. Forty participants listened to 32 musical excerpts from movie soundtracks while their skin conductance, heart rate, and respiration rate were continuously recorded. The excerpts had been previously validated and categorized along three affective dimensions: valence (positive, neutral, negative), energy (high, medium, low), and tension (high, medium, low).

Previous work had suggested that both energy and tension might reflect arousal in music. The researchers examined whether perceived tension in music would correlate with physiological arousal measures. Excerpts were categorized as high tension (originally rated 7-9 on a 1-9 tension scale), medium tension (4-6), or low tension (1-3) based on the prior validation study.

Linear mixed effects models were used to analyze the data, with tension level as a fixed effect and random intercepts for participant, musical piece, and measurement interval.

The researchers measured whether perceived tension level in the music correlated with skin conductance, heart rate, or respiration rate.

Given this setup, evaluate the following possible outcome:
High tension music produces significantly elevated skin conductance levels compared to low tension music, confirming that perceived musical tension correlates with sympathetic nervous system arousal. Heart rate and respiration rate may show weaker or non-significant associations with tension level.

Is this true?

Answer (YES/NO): NO